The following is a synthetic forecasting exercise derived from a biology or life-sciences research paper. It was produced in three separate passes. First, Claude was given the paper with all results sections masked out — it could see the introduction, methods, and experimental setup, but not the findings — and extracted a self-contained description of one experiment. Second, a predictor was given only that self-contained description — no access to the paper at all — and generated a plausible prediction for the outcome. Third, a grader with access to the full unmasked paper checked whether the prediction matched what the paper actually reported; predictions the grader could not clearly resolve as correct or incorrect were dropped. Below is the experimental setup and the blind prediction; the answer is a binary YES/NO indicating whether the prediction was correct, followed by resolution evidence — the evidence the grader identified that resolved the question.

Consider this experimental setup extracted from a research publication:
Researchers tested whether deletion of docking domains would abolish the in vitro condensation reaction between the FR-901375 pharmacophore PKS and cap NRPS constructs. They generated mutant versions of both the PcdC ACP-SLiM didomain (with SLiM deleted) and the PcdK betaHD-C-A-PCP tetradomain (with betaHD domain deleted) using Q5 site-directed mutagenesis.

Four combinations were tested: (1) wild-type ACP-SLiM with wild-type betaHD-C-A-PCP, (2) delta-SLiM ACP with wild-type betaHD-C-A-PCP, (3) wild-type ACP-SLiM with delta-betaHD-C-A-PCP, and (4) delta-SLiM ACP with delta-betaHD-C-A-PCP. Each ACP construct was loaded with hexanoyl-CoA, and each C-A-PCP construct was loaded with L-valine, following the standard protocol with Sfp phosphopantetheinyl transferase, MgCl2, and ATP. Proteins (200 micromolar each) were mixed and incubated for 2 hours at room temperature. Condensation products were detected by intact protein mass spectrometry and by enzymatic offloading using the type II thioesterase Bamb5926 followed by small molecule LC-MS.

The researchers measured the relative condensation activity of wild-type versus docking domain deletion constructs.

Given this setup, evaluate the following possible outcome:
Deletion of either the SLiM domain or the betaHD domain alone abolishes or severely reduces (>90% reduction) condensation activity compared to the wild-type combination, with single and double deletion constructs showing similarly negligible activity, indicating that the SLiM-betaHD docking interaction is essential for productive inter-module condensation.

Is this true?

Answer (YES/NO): NO